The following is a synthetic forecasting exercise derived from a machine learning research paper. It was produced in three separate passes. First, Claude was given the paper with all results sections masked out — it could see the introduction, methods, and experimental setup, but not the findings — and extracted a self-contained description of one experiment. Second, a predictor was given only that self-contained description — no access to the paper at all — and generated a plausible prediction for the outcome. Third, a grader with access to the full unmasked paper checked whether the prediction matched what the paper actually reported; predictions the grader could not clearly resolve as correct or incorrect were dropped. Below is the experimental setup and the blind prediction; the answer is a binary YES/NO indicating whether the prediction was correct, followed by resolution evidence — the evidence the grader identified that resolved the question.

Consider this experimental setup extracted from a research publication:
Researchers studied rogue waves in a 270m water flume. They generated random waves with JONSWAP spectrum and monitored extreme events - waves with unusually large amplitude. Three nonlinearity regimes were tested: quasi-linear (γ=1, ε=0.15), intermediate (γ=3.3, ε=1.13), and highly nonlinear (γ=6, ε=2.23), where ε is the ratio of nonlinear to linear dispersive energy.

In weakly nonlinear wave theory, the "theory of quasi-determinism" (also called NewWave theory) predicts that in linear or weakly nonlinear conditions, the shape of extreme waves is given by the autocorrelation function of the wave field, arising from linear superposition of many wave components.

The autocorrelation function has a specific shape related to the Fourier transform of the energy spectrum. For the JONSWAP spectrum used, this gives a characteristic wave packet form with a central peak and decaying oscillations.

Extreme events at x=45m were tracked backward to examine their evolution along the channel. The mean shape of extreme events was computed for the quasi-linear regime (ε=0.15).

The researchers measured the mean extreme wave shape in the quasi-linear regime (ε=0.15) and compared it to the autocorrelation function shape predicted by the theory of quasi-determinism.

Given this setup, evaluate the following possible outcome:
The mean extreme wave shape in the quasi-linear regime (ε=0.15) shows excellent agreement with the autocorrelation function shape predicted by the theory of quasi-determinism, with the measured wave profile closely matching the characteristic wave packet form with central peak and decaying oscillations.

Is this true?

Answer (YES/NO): YES